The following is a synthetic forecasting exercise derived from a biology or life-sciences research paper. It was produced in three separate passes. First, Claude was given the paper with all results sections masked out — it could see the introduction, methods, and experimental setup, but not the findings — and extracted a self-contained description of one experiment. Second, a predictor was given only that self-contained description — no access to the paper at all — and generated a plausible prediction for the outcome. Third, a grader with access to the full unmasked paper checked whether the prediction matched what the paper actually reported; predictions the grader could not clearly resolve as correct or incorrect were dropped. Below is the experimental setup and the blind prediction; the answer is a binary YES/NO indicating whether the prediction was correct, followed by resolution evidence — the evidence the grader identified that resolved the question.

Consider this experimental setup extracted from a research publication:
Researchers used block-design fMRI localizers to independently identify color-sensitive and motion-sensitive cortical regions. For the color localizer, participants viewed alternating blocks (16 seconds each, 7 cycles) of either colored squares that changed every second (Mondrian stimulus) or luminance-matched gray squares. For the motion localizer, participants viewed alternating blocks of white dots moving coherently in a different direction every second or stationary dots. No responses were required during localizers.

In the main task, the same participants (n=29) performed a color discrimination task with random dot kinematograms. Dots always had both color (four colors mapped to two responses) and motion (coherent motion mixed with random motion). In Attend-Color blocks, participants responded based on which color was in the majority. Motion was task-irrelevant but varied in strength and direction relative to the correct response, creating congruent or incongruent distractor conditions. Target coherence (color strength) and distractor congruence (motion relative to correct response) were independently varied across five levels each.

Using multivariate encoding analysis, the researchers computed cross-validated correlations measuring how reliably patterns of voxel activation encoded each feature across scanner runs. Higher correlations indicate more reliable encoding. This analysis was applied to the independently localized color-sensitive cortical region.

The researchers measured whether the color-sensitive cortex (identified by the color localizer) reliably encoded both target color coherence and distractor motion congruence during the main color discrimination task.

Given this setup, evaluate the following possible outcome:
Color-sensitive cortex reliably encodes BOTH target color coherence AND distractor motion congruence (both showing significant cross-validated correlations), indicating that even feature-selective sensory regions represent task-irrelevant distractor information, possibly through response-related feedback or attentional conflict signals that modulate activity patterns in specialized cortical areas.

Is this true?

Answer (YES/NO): YES